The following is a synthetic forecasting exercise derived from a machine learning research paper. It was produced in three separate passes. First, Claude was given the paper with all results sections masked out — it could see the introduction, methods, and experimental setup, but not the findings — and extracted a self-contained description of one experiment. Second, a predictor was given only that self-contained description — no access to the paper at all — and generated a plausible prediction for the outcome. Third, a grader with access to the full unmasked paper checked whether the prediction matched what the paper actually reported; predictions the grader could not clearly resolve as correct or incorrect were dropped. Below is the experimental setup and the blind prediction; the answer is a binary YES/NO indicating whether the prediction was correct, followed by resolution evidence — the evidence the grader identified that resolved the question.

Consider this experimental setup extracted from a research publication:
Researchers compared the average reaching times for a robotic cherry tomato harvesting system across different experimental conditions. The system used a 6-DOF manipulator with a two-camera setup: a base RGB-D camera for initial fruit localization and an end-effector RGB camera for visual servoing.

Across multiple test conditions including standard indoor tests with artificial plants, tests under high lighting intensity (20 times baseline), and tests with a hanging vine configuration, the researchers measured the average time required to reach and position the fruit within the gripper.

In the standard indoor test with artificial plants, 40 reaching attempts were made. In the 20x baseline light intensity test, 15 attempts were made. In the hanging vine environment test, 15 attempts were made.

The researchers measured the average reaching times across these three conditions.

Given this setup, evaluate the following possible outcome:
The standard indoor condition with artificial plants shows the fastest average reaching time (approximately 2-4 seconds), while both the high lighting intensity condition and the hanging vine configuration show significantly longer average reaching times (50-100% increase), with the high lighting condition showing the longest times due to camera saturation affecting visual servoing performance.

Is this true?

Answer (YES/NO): NO